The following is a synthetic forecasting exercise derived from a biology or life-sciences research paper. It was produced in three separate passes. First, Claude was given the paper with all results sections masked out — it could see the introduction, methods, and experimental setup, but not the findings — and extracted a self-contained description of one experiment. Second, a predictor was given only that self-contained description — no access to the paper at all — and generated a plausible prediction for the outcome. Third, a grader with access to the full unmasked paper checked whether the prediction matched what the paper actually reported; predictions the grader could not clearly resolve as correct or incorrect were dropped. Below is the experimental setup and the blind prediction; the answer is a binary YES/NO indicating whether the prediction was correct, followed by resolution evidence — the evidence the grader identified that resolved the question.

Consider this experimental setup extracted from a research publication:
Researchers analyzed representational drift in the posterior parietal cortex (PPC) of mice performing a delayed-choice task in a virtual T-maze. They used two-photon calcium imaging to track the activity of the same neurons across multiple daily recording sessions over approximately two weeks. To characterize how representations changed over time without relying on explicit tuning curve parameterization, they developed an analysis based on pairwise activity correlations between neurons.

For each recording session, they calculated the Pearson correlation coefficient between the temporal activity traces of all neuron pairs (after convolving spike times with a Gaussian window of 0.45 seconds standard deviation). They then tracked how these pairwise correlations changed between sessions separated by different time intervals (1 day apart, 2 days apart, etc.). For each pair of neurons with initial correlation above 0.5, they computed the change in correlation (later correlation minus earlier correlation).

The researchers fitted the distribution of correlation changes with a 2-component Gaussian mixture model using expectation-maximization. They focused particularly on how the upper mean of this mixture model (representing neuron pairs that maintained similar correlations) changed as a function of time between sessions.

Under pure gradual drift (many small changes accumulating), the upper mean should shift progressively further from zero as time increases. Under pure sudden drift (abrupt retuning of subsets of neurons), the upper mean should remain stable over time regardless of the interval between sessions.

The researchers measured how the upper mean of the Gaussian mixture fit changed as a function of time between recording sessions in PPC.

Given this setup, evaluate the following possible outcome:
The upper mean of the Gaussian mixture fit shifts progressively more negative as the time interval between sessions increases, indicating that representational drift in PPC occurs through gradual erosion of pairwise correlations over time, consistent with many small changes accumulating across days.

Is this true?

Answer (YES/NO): NO